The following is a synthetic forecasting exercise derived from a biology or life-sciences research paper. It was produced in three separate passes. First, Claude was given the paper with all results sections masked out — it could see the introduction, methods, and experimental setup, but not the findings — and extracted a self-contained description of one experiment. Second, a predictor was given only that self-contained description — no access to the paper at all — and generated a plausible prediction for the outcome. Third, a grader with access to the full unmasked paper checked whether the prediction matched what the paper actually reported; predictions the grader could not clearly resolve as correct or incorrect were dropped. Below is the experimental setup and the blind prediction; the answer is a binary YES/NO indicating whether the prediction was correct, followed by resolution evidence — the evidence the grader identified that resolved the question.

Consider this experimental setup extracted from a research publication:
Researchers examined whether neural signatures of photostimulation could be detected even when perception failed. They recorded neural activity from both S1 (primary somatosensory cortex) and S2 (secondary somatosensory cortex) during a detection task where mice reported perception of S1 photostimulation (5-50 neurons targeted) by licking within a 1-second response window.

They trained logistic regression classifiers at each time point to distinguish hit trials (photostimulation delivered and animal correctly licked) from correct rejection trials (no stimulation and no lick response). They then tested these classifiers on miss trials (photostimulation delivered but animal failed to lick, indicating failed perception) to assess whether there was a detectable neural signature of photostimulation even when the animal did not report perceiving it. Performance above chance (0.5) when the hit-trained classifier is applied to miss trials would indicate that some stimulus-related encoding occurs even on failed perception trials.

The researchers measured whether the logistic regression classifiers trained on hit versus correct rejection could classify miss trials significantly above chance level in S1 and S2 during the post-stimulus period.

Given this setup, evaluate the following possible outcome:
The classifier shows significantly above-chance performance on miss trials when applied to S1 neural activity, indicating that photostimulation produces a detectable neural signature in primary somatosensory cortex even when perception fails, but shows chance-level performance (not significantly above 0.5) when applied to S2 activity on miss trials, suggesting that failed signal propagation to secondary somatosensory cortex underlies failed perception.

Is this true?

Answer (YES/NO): YES